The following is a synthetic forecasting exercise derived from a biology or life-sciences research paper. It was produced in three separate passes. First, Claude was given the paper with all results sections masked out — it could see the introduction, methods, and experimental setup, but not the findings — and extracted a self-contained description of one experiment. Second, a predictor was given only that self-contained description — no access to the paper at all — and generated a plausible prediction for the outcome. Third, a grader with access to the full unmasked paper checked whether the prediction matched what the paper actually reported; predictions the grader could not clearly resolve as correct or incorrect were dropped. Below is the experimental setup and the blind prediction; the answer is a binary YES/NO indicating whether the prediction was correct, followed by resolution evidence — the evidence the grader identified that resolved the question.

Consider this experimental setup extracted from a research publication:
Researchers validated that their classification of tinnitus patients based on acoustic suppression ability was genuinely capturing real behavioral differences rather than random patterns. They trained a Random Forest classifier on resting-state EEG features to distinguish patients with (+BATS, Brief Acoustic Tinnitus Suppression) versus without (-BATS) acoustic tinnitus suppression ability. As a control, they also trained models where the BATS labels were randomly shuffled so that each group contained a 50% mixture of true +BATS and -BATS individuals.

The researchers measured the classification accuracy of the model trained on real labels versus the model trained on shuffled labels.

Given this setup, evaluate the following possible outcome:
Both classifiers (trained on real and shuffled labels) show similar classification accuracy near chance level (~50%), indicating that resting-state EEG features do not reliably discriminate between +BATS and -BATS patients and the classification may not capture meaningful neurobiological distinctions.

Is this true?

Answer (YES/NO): NO